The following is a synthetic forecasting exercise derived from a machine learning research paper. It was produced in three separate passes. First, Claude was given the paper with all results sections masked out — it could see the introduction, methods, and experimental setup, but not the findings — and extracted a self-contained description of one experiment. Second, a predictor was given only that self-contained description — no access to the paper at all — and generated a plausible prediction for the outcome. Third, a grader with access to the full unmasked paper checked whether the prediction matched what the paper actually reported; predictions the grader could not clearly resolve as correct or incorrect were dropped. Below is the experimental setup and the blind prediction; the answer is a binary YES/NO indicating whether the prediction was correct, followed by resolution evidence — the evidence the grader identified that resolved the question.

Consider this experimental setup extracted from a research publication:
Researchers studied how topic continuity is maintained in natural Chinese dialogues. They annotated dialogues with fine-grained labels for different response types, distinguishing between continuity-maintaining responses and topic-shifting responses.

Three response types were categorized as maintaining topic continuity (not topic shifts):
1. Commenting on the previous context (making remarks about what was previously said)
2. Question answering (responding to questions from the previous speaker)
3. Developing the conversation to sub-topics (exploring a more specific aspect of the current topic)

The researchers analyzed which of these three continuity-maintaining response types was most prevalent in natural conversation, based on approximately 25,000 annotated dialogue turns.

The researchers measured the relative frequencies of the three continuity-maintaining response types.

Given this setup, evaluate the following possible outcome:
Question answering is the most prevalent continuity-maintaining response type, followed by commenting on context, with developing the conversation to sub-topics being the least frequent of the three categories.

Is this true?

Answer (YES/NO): NO